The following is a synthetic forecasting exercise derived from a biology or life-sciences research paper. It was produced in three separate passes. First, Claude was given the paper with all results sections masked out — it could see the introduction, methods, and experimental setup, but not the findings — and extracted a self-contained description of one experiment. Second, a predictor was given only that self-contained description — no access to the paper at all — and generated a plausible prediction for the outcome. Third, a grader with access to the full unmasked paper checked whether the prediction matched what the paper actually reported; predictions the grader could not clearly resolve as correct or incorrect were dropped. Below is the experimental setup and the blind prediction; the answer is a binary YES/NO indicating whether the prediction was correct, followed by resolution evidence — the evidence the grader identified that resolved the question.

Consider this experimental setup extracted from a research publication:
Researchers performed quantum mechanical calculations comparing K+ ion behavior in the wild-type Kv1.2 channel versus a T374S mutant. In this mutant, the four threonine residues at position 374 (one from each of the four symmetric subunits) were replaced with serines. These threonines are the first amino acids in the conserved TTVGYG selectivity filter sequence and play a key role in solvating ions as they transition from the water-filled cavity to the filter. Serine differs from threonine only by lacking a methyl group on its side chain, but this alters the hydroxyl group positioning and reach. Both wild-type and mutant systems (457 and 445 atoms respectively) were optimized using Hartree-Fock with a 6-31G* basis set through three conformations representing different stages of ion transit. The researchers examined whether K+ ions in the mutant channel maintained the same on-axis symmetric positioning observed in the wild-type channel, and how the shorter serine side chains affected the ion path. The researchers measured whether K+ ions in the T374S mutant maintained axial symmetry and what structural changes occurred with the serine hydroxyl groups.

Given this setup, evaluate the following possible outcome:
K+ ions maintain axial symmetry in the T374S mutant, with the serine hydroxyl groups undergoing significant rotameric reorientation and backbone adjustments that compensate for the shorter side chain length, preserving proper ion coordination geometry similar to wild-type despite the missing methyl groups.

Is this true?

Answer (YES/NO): NO